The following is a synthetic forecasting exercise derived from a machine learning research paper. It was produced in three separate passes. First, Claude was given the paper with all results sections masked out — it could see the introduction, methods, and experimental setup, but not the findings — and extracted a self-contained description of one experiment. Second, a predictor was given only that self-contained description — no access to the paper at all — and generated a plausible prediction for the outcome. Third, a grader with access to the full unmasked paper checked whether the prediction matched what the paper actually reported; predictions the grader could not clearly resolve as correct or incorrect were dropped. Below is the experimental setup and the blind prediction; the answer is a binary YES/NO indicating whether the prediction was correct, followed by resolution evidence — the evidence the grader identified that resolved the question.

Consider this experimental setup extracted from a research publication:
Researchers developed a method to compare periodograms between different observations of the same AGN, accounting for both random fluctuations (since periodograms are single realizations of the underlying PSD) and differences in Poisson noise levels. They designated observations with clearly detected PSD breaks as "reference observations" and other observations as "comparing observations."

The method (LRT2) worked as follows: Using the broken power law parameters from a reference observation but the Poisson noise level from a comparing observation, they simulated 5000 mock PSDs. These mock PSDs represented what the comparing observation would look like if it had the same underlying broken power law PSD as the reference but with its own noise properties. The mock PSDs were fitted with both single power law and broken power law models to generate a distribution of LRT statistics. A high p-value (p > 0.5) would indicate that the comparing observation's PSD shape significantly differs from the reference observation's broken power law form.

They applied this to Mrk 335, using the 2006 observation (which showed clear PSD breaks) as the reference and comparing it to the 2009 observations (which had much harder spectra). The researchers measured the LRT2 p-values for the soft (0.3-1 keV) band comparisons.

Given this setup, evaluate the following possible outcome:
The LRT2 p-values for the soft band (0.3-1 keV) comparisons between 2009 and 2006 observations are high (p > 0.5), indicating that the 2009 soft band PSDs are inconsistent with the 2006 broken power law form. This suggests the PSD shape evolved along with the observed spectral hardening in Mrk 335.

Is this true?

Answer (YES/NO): YES